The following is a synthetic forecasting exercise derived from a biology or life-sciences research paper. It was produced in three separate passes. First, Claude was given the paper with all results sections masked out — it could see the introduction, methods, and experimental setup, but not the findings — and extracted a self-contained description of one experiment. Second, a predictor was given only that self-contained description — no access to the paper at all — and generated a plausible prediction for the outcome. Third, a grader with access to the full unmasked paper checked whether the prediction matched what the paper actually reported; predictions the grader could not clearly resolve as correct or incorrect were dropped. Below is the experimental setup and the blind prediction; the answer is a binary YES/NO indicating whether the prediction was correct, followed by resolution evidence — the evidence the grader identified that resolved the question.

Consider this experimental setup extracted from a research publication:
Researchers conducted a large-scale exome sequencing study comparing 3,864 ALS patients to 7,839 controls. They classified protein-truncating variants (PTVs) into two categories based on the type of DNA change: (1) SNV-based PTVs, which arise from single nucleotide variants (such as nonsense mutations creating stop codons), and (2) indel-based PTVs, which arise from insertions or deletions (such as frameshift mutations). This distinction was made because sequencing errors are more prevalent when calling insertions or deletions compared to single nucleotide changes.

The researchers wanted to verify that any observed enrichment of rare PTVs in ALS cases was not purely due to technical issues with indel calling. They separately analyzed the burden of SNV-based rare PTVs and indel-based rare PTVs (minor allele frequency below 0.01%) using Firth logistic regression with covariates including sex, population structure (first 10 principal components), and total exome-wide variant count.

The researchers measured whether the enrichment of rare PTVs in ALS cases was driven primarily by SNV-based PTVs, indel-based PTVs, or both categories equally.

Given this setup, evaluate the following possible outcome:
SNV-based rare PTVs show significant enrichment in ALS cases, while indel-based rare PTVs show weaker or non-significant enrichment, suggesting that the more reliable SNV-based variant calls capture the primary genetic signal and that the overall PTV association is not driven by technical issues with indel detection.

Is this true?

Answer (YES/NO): NO